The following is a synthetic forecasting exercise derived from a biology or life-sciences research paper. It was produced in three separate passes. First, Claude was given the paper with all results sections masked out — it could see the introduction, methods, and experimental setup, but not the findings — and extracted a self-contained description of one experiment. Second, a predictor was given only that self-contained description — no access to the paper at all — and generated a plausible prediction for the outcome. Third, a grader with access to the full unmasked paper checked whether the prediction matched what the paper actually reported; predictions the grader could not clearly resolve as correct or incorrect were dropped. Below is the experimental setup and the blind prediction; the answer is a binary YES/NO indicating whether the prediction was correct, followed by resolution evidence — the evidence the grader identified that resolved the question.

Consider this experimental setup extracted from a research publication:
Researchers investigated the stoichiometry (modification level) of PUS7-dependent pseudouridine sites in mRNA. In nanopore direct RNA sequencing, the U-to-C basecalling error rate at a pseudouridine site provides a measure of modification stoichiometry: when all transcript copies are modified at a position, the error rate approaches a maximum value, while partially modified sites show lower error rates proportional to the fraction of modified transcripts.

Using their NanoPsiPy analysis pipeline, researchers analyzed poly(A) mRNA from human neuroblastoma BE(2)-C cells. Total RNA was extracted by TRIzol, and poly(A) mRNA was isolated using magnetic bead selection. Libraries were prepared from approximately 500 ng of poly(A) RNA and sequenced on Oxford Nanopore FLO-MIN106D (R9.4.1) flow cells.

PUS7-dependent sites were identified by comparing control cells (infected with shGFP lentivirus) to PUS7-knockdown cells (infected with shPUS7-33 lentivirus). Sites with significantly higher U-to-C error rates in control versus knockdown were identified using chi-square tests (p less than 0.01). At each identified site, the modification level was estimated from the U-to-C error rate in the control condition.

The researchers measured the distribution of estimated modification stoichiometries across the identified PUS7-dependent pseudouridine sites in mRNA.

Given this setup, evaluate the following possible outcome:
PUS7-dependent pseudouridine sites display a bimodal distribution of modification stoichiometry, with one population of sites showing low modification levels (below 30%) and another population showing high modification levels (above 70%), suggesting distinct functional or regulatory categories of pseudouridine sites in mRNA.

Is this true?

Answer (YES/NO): NO